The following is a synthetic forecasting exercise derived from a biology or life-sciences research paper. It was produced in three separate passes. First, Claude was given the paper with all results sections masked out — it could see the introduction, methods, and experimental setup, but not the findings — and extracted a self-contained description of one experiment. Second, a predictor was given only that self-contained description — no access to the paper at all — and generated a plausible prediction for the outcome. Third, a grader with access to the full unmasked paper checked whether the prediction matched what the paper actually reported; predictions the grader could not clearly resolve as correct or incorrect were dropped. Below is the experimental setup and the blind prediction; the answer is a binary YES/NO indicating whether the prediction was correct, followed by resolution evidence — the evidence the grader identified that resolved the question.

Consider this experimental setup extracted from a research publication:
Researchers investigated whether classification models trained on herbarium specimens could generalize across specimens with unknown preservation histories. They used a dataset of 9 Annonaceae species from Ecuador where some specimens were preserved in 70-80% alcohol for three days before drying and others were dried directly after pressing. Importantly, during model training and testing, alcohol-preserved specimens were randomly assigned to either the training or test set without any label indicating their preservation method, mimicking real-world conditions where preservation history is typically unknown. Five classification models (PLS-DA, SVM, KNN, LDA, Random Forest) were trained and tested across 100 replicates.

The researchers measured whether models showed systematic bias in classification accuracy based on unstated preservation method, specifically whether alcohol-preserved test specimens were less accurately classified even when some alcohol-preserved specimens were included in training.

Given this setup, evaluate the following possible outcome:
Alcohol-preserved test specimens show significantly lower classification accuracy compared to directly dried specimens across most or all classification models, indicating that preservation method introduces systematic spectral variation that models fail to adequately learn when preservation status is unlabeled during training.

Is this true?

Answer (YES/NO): NO